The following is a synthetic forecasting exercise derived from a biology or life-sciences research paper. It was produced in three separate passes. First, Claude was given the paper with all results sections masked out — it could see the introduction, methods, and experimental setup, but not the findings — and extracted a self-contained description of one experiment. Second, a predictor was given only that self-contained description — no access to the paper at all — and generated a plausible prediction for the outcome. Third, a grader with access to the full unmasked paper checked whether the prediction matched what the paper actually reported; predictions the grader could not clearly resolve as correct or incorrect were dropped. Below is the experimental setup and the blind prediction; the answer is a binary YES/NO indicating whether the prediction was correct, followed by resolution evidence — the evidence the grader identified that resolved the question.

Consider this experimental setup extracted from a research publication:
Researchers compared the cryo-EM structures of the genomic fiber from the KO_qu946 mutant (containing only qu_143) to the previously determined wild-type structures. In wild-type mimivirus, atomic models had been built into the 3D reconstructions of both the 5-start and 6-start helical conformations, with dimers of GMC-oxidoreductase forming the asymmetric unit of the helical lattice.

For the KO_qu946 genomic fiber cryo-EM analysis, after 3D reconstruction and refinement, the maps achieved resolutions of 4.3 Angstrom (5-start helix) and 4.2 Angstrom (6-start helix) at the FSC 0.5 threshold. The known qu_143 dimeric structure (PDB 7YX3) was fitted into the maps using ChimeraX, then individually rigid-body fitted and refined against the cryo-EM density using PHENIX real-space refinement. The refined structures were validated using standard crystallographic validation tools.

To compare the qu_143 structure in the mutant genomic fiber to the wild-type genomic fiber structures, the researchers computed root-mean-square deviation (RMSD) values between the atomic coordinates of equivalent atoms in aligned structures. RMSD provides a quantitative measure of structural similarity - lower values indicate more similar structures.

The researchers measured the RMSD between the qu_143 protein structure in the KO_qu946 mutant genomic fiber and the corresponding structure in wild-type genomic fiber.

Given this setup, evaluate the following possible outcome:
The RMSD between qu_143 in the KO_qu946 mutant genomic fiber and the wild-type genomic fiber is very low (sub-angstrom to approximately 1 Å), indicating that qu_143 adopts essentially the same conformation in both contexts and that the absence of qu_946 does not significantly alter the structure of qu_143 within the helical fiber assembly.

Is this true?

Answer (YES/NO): YES